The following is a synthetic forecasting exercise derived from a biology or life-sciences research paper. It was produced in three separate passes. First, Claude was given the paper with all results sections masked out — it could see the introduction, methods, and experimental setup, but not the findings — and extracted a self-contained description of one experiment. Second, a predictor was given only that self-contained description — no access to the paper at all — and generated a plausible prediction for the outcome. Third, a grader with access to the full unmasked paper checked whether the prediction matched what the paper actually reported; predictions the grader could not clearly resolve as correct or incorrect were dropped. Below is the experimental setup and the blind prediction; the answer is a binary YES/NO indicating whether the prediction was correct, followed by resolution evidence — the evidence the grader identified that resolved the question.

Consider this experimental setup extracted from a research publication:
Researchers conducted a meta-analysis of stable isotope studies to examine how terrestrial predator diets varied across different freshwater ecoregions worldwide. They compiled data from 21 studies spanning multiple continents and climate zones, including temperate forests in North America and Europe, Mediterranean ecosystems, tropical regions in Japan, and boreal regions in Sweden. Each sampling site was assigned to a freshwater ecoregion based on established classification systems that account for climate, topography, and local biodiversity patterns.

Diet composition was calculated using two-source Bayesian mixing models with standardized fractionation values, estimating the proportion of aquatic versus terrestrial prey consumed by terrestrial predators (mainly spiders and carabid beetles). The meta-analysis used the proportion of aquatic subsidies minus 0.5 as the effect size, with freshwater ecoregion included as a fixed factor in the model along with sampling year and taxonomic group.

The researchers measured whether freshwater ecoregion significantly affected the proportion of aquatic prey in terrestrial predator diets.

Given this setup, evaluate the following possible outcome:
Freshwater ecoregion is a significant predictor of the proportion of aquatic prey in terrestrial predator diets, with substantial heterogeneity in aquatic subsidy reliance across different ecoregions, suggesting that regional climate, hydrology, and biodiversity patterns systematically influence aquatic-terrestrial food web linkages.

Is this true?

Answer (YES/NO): YES